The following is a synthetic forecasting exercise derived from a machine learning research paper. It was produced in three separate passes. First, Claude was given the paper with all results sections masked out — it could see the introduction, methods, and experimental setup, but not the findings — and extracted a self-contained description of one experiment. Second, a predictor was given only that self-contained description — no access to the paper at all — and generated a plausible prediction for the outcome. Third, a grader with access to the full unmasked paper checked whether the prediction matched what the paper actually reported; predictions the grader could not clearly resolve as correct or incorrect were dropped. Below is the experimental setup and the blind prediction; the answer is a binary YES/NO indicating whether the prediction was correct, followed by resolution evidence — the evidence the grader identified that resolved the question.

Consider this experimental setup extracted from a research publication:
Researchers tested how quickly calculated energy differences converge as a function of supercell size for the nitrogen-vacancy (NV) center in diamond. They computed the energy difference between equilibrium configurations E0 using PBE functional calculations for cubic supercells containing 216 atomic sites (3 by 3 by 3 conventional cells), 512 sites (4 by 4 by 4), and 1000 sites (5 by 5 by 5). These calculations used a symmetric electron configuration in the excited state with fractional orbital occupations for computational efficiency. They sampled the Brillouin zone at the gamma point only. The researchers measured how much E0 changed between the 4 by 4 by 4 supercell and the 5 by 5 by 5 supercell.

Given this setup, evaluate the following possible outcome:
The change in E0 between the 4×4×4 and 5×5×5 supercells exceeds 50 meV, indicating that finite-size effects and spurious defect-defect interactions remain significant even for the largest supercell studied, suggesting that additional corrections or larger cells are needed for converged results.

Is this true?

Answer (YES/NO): NO